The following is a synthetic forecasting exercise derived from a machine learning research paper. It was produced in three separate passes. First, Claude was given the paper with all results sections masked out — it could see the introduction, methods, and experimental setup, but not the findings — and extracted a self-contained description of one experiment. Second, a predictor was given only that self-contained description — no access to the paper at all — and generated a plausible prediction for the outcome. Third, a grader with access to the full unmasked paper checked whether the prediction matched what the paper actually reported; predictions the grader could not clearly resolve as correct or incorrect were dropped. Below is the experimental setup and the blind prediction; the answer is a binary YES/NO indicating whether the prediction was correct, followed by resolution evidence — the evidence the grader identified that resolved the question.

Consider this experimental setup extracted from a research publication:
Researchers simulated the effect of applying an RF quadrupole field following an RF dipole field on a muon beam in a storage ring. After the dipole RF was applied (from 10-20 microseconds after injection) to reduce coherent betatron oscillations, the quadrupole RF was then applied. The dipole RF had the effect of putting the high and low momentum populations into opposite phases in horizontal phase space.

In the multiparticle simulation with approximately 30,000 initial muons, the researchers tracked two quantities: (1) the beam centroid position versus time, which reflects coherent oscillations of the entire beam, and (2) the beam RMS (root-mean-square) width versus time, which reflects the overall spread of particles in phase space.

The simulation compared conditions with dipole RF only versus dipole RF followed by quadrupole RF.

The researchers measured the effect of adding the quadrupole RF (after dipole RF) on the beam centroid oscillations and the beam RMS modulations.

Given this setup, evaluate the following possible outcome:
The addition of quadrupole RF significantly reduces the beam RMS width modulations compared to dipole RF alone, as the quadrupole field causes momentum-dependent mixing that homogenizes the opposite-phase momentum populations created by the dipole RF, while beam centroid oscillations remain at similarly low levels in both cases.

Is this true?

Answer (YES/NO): YES